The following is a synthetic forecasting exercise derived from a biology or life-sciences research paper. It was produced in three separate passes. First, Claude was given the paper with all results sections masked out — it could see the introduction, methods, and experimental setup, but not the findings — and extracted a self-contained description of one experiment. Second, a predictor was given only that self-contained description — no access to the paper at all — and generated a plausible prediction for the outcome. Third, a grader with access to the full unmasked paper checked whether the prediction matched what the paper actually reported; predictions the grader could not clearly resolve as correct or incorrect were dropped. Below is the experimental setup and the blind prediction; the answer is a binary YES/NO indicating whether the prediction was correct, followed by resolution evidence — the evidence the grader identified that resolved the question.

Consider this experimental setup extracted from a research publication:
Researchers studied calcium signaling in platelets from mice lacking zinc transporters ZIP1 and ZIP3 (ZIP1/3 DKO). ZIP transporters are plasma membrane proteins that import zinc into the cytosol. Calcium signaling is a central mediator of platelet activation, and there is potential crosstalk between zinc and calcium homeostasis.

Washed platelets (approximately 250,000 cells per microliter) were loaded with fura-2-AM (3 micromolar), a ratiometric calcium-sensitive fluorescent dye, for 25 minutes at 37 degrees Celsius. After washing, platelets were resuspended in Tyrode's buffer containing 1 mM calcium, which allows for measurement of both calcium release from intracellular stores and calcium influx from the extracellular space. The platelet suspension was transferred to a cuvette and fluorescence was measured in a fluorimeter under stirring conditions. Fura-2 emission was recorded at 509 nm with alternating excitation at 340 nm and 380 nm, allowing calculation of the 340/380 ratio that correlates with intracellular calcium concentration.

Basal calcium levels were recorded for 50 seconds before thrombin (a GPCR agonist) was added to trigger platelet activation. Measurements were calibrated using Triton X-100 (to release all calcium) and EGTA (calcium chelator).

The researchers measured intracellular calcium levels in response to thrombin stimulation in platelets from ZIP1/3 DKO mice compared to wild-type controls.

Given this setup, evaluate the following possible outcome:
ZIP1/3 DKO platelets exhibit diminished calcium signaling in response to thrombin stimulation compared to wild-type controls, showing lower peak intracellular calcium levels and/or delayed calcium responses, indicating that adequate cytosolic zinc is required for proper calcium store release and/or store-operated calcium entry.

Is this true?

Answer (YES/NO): NO